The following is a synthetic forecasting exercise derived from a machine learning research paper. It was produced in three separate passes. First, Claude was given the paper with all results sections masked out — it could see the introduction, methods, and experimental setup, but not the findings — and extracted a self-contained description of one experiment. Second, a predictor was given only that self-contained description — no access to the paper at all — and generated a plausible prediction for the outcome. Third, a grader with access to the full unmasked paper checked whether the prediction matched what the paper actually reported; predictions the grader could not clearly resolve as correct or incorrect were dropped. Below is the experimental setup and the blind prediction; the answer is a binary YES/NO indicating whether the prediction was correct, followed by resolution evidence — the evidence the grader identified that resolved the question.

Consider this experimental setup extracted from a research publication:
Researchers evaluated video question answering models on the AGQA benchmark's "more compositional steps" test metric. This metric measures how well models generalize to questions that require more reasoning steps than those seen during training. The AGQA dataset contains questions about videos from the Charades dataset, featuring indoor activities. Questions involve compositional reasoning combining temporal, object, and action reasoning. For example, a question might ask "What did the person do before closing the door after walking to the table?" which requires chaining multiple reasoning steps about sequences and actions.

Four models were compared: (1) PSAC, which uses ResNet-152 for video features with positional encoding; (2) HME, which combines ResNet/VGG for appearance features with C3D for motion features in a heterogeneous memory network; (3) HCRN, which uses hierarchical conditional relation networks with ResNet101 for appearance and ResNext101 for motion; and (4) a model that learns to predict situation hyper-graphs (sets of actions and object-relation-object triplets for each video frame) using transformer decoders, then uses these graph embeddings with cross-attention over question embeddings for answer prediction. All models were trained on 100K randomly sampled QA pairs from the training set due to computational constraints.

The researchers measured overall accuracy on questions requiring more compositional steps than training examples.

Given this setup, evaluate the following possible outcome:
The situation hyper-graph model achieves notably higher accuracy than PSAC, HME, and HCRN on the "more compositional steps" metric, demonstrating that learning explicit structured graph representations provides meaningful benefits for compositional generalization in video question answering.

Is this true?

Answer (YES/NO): NO